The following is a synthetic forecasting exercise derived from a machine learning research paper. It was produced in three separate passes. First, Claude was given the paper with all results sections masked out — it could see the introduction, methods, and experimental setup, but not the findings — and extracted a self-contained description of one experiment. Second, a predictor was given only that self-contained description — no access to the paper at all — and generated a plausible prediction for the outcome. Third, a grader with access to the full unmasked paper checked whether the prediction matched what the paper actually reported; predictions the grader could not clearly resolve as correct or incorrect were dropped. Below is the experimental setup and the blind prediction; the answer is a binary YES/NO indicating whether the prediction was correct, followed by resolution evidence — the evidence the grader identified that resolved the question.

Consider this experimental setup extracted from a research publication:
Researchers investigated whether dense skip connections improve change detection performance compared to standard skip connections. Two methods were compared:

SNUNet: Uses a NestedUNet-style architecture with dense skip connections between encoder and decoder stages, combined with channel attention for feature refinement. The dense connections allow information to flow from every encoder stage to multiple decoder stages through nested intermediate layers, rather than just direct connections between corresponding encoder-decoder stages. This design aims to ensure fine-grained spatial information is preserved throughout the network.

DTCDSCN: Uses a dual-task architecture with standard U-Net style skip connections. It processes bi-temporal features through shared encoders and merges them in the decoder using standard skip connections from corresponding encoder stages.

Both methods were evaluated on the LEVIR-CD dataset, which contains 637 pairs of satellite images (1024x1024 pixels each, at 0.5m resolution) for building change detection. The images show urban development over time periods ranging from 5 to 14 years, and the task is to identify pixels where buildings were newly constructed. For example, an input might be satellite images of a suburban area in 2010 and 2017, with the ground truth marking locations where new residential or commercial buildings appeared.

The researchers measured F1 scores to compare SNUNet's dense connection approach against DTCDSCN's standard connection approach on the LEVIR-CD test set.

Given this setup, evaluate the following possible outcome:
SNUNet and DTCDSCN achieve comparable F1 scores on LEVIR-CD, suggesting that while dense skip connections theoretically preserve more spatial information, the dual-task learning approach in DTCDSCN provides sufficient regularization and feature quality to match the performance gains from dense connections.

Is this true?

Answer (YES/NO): NO